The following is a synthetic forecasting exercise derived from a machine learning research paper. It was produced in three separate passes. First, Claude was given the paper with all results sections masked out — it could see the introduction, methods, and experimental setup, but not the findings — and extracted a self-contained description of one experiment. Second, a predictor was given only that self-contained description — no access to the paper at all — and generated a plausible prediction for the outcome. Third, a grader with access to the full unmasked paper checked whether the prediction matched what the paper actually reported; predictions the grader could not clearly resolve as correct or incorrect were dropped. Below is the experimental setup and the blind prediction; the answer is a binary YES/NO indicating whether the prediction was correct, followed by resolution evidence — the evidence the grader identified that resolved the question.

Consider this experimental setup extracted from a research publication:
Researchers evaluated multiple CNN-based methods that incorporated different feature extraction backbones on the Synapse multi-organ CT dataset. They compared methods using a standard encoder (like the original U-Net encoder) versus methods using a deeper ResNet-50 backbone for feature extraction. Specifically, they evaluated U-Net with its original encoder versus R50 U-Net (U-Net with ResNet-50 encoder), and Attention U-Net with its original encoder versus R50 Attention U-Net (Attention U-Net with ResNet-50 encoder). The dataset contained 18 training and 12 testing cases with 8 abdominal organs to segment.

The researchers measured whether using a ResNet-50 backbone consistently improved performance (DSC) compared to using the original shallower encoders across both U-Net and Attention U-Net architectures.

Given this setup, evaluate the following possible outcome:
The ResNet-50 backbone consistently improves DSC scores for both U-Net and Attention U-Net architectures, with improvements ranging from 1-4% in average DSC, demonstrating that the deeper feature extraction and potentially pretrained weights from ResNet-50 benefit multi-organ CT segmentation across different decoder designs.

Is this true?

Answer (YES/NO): NO